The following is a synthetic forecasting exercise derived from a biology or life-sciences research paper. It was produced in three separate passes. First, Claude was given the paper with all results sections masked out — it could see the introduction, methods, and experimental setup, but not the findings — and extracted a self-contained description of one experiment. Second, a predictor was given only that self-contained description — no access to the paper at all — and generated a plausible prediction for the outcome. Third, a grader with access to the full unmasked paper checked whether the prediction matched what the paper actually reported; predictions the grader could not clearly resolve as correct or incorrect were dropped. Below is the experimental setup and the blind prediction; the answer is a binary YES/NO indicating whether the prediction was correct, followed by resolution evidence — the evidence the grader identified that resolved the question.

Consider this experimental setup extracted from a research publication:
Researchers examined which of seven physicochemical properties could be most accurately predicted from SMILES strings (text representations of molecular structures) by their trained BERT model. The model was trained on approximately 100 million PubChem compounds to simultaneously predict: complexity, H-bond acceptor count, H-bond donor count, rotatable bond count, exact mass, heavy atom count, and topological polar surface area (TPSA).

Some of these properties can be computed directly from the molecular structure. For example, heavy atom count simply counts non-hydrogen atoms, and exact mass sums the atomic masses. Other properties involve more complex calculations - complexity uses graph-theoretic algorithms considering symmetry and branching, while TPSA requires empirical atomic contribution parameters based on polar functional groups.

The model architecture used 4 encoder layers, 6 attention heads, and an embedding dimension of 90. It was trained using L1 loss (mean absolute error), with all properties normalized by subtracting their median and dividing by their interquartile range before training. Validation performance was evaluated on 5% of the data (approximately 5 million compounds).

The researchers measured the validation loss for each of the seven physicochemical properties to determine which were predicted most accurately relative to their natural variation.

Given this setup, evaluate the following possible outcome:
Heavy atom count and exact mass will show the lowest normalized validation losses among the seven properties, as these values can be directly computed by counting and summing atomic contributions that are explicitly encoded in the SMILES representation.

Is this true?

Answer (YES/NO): NO